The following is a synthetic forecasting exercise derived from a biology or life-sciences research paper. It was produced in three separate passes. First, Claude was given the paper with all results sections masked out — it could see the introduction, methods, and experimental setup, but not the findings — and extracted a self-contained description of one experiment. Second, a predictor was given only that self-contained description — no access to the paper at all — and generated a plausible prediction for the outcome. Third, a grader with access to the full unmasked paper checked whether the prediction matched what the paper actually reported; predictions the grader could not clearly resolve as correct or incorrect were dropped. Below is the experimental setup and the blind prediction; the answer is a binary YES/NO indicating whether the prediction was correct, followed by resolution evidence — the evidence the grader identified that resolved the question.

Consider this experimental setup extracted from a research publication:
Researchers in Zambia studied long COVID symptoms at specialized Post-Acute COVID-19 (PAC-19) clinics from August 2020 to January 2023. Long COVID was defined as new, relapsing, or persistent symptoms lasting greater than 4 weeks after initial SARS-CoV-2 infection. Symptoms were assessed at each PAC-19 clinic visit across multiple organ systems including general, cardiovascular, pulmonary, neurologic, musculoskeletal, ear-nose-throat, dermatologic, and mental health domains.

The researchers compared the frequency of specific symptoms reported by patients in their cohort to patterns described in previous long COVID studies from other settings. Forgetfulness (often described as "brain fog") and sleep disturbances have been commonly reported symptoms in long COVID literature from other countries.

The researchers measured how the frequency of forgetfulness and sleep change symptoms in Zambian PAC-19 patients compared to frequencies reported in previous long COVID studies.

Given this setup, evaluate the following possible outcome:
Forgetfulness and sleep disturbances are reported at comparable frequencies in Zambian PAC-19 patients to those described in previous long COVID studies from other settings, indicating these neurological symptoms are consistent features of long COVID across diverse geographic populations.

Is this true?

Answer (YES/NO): NO